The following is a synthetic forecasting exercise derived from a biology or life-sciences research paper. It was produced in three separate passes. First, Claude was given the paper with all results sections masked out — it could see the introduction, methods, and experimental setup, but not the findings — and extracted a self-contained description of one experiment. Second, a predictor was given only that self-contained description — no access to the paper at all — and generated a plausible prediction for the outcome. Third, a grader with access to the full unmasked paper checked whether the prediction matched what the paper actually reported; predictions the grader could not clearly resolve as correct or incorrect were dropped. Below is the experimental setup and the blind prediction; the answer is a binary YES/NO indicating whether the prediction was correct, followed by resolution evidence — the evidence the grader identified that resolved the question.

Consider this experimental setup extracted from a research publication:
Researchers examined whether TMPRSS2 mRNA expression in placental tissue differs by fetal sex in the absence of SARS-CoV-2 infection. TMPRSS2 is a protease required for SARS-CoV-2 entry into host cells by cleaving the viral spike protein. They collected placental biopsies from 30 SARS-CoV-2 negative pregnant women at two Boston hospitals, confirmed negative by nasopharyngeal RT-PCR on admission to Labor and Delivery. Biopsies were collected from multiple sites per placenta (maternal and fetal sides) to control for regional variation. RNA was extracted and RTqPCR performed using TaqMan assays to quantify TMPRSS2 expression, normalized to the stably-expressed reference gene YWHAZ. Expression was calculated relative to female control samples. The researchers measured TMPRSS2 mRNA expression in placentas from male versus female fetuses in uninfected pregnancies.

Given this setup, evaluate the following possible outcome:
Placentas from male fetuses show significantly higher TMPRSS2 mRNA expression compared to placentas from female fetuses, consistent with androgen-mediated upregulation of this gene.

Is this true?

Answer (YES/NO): YES